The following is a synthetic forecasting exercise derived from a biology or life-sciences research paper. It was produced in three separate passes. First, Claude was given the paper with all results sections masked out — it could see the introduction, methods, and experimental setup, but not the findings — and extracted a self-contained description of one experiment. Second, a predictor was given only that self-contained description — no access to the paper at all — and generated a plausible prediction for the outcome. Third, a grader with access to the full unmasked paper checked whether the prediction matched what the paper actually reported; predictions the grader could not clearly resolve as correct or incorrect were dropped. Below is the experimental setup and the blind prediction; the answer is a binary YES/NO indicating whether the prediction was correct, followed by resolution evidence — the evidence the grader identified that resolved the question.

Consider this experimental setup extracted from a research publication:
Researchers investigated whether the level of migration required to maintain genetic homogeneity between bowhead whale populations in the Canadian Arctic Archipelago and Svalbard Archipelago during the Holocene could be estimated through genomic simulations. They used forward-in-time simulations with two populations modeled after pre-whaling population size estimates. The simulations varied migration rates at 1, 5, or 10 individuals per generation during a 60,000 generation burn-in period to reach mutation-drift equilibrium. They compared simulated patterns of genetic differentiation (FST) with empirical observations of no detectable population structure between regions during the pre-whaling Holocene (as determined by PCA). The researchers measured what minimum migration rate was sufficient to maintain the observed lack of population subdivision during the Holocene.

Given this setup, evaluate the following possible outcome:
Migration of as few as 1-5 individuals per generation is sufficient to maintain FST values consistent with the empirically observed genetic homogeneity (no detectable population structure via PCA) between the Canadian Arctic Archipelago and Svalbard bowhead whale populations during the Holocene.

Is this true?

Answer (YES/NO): NO